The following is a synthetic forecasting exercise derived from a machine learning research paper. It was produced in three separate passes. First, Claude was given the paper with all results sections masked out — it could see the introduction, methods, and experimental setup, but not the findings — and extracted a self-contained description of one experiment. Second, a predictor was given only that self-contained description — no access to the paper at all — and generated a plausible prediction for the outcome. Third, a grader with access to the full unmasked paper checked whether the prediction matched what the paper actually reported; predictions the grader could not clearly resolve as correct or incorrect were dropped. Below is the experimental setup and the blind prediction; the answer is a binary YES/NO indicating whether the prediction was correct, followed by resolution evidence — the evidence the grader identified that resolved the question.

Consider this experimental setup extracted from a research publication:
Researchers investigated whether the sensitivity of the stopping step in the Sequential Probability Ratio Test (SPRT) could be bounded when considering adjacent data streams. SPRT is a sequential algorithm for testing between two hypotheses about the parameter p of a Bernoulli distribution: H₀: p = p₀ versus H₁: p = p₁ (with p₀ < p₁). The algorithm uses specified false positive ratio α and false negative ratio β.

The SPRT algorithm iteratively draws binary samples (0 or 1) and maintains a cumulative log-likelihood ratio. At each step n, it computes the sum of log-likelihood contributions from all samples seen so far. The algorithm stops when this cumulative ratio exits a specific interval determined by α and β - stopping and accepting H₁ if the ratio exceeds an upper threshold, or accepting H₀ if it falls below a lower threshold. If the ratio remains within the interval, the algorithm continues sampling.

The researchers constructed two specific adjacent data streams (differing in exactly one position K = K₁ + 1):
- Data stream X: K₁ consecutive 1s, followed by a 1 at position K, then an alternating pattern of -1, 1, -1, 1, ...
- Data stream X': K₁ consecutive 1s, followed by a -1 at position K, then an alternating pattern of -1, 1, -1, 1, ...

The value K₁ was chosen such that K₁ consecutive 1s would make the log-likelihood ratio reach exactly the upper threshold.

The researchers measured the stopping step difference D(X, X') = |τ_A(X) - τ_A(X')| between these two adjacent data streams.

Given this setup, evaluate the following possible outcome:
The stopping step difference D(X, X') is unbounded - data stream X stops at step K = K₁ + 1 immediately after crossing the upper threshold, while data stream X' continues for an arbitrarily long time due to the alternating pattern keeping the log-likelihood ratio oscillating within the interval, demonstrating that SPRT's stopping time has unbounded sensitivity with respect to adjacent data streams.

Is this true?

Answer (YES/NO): YES